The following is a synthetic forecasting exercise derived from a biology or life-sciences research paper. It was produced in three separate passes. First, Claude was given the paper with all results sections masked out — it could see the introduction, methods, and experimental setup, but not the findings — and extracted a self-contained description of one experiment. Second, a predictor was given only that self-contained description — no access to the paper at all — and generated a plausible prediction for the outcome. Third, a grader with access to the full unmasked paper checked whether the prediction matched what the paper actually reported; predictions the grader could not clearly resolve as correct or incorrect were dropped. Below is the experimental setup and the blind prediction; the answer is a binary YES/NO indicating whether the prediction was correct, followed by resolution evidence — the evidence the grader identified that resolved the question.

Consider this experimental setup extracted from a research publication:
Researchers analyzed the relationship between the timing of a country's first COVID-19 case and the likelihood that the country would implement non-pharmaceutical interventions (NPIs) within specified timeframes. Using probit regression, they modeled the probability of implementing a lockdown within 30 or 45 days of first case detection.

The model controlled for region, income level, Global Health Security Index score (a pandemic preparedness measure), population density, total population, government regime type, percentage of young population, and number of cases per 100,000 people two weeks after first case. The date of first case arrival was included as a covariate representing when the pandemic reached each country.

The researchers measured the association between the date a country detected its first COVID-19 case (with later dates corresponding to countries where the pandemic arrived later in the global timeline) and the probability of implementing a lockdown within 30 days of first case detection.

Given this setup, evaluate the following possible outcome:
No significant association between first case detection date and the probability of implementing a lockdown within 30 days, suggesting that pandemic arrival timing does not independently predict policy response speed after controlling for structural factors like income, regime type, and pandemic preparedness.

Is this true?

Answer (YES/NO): NO